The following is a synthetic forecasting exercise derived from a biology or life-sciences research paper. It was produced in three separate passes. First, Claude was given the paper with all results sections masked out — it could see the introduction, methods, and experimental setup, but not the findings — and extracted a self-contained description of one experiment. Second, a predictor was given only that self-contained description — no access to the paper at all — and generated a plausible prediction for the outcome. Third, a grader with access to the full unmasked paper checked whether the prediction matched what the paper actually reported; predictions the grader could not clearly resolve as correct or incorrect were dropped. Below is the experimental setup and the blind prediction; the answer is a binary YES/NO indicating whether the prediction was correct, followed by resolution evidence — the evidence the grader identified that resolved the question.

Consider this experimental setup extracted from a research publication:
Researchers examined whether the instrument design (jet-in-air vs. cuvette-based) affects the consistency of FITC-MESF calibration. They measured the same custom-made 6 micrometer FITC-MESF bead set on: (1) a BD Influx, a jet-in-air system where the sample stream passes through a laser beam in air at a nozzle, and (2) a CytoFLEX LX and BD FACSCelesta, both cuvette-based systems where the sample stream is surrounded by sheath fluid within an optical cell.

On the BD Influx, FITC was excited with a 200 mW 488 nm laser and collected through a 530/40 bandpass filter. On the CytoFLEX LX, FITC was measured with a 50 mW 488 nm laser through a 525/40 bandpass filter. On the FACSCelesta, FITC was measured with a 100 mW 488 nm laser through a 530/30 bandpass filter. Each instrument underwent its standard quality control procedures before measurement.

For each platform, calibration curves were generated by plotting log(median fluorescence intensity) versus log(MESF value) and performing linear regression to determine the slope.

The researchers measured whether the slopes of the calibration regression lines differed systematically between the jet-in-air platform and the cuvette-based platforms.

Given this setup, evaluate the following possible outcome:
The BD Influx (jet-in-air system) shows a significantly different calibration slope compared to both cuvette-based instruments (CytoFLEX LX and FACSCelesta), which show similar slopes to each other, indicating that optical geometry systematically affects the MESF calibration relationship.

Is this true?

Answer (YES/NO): NO